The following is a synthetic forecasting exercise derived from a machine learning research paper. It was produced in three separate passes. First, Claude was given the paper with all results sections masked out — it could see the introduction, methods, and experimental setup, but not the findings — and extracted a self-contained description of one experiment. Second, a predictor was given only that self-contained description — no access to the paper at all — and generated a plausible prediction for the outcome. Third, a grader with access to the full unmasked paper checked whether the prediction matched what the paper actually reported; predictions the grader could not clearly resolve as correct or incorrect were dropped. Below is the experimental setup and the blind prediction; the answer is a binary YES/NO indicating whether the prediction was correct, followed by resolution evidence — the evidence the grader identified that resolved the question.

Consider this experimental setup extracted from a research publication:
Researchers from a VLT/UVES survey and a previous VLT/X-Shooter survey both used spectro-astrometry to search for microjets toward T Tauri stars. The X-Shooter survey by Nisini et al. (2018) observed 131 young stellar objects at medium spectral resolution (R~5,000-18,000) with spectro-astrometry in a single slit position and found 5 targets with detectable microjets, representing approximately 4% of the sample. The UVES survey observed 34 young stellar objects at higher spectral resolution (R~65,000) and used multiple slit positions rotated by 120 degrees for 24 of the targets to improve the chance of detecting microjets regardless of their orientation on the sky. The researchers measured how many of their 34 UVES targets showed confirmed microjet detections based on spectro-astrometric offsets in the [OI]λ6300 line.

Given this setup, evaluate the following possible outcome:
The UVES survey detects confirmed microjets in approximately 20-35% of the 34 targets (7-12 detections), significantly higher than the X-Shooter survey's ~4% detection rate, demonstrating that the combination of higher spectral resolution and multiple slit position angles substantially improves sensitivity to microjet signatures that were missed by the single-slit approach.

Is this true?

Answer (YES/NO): NO